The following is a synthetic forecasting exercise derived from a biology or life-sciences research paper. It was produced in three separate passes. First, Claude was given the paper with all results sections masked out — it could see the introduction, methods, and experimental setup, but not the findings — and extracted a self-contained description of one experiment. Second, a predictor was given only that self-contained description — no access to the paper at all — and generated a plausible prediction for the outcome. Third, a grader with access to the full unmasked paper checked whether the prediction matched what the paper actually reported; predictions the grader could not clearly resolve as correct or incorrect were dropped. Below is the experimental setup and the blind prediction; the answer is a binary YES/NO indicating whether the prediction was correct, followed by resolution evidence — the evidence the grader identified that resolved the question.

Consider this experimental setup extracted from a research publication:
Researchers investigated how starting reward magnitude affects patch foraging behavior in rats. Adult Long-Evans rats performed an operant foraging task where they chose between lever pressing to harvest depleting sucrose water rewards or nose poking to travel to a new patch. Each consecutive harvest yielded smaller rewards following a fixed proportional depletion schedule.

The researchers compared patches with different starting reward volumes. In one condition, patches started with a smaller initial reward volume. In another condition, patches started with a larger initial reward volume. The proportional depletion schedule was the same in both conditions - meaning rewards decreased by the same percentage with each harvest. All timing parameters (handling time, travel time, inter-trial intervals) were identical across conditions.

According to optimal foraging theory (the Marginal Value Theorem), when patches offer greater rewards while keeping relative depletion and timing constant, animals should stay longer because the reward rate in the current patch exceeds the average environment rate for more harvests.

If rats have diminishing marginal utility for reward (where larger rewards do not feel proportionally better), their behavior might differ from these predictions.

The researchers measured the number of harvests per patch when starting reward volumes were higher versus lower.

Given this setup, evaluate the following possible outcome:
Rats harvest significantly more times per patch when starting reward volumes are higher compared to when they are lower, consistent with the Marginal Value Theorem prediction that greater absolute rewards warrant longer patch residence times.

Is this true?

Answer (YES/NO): YES